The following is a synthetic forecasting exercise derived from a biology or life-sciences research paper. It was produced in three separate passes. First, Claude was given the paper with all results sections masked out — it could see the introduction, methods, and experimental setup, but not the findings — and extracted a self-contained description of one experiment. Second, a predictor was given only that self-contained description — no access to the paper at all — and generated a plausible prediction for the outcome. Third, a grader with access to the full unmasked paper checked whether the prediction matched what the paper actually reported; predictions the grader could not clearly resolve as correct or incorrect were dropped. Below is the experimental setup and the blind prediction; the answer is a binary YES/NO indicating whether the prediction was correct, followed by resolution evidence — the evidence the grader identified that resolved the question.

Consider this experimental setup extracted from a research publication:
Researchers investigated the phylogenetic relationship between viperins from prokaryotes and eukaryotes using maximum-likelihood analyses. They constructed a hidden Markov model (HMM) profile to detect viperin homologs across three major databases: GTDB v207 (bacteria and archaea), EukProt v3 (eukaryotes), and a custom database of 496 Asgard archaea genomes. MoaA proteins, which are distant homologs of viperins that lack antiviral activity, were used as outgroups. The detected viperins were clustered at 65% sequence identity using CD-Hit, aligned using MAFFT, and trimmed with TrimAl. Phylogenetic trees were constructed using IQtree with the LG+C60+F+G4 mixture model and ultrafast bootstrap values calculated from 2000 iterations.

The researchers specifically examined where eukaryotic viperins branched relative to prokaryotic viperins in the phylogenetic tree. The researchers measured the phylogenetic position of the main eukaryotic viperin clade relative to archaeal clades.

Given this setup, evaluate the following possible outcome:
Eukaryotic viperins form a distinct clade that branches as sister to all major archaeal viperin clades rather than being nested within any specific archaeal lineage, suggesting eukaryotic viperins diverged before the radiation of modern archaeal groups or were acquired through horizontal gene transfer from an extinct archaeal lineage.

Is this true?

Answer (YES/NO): YES